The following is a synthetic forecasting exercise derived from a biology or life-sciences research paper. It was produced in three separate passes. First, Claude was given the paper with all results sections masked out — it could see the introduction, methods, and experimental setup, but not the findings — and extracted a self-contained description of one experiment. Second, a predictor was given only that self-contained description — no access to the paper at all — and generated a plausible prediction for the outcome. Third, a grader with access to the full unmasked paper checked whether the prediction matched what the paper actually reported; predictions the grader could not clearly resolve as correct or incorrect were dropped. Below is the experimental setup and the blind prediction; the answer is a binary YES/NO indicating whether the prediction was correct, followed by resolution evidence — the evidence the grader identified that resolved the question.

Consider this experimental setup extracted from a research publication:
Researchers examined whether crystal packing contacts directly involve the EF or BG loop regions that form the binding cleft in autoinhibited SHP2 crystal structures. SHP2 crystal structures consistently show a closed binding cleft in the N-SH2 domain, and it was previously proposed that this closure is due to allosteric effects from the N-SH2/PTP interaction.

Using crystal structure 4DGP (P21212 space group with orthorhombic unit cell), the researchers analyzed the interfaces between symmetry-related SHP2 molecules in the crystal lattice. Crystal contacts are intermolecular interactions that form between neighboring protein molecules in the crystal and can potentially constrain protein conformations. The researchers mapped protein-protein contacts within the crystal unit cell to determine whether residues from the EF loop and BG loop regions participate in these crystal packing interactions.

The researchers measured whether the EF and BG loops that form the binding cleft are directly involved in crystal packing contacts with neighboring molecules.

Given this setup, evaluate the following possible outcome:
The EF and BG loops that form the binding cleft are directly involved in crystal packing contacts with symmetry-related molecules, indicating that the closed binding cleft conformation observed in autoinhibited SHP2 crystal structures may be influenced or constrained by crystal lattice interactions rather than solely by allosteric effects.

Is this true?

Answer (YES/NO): YES